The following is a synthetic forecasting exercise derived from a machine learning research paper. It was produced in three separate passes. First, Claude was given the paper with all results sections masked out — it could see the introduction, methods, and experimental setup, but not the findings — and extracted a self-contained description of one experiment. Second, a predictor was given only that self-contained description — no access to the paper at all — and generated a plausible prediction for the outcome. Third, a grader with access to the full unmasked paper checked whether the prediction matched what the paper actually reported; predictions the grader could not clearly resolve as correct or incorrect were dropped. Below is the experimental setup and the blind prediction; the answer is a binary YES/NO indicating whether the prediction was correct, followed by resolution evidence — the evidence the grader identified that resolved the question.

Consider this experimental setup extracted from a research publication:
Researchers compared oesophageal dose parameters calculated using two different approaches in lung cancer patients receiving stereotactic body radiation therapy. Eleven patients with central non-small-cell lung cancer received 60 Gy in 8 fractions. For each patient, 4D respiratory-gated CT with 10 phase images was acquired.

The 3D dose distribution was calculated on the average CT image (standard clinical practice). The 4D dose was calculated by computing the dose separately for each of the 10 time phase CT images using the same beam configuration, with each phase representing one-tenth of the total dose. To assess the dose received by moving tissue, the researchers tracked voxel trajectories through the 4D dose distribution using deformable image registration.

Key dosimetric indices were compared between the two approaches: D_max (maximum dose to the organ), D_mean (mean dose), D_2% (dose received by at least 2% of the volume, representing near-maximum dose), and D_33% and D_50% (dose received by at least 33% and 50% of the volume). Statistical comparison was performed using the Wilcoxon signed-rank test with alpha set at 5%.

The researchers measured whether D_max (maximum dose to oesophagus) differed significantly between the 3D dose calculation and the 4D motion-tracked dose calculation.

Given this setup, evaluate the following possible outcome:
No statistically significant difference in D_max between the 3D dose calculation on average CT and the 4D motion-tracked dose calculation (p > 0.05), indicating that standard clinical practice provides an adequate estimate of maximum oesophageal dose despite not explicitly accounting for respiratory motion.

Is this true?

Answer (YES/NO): NO